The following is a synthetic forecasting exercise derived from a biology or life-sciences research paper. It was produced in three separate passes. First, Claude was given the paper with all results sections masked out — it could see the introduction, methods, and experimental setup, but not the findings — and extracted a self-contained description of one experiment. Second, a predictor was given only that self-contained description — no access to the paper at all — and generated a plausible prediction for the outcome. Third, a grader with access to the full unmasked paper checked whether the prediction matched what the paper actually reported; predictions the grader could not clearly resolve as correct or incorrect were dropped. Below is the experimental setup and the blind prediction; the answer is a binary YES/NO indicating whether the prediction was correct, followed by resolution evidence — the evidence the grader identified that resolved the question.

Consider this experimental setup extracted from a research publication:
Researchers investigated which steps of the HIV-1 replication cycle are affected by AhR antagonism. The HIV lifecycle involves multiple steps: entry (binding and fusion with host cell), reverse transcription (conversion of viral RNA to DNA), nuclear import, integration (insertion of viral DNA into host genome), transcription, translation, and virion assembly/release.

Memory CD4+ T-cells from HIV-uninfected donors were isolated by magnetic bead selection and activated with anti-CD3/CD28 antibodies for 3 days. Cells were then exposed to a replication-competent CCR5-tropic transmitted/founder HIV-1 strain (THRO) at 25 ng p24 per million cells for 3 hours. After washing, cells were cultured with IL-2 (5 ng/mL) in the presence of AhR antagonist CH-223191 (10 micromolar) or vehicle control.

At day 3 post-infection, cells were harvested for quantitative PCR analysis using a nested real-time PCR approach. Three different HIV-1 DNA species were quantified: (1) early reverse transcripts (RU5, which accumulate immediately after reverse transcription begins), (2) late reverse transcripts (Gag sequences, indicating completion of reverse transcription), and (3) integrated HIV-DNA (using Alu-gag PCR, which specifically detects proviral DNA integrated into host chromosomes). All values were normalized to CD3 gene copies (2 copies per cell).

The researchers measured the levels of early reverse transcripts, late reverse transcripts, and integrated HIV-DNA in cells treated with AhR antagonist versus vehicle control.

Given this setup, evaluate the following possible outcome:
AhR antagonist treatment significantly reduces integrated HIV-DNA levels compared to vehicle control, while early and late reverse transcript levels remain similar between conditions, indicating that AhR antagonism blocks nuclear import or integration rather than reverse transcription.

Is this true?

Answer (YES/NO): NO